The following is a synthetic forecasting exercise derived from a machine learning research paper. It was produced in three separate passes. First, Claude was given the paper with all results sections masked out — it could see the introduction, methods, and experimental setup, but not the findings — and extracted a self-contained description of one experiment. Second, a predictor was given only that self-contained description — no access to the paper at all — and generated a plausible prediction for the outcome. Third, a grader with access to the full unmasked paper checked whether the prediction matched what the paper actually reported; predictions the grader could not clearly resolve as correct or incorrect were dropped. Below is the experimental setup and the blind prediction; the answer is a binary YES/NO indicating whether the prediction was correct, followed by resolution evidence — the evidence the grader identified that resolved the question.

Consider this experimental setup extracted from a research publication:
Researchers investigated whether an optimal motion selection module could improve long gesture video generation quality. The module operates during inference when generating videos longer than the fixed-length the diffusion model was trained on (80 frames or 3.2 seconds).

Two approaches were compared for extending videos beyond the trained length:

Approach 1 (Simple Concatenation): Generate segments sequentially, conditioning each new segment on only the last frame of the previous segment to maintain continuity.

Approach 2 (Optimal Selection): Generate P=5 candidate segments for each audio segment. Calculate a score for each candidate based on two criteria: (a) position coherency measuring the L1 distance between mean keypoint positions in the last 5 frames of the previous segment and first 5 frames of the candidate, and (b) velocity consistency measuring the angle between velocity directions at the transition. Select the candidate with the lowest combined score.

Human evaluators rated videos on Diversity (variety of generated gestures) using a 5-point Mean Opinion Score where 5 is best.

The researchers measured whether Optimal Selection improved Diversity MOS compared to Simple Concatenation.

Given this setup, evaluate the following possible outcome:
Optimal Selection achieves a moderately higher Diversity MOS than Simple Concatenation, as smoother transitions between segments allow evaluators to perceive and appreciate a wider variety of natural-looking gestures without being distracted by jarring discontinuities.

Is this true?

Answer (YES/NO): YES